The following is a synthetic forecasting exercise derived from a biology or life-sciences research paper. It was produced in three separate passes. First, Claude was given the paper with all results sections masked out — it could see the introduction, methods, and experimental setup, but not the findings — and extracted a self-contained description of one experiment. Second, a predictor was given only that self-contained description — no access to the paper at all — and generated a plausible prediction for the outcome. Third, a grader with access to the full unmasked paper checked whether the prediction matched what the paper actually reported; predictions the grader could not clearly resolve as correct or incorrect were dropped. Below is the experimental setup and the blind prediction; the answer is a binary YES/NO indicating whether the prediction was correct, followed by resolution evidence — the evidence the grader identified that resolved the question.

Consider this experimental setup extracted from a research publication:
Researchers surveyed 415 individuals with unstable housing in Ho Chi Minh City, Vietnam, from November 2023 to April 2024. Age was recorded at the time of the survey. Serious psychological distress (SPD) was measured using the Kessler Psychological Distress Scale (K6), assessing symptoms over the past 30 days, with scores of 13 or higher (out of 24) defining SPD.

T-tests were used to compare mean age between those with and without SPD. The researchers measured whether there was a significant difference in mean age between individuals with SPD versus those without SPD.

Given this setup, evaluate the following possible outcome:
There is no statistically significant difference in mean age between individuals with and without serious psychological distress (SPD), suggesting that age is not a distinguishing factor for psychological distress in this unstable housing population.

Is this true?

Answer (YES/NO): YES